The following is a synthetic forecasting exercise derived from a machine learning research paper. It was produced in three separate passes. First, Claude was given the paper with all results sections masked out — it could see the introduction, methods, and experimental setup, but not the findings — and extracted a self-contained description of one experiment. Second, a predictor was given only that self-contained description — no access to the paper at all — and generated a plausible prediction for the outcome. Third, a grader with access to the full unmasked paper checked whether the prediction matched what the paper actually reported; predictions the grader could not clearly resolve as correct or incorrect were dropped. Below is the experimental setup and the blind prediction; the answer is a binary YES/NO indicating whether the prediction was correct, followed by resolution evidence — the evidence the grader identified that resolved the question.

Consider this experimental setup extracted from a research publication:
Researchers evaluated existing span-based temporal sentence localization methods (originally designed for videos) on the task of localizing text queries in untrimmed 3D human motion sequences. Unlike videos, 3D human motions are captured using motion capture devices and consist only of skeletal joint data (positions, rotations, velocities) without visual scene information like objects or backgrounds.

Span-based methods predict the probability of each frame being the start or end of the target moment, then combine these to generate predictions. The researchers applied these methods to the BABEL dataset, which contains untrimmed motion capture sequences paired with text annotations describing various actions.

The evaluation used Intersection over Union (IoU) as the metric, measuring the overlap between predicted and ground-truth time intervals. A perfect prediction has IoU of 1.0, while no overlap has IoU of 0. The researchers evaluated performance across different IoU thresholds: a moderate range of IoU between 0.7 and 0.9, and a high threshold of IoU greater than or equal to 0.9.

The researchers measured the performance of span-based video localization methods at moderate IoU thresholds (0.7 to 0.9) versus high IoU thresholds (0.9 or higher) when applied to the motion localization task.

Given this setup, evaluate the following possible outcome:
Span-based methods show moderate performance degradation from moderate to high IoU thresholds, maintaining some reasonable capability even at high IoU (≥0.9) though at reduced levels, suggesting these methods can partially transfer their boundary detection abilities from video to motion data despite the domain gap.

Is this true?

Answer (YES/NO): NO